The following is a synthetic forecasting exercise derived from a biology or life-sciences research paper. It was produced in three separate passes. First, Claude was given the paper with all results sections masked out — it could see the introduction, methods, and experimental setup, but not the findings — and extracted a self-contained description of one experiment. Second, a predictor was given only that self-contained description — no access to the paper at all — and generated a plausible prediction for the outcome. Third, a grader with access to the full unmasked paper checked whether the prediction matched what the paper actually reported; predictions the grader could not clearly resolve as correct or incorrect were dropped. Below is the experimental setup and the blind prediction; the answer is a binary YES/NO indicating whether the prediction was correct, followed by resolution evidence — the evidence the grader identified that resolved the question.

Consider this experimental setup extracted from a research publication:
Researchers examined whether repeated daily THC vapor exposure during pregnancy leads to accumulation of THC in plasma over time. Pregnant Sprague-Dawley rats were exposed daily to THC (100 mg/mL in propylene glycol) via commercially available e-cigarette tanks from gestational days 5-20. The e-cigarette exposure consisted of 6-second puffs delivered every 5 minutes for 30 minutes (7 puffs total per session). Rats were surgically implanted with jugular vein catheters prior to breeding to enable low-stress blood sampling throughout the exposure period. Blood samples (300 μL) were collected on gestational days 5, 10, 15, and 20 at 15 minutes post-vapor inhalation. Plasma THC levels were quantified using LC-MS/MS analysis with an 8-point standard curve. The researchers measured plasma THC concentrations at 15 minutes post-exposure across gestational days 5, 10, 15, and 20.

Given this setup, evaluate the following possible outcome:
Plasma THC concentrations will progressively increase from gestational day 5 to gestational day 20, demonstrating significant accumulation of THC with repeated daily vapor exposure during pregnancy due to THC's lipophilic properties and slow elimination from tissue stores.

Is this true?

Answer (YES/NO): YES